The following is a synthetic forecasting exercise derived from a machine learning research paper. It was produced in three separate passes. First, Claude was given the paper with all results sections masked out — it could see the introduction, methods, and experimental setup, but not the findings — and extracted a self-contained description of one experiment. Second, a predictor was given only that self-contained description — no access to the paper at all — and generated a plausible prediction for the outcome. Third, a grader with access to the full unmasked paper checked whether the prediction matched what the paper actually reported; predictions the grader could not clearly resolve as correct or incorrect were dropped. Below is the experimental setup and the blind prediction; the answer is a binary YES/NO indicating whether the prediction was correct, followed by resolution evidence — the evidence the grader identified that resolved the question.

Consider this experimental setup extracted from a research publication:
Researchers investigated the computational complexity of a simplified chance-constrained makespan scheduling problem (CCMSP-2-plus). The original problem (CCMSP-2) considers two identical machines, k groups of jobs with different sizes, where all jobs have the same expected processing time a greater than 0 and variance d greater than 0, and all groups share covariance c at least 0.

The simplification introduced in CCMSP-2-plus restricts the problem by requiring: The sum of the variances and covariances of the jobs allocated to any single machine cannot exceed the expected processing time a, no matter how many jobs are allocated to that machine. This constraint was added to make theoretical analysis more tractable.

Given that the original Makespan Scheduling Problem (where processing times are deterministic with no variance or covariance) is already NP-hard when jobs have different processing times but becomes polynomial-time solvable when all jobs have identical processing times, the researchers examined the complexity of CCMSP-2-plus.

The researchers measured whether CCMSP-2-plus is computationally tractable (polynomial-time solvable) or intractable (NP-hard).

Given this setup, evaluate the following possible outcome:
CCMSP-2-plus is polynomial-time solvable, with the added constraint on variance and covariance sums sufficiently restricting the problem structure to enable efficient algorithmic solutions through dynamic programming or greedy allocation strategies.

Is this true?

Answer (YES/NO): NO